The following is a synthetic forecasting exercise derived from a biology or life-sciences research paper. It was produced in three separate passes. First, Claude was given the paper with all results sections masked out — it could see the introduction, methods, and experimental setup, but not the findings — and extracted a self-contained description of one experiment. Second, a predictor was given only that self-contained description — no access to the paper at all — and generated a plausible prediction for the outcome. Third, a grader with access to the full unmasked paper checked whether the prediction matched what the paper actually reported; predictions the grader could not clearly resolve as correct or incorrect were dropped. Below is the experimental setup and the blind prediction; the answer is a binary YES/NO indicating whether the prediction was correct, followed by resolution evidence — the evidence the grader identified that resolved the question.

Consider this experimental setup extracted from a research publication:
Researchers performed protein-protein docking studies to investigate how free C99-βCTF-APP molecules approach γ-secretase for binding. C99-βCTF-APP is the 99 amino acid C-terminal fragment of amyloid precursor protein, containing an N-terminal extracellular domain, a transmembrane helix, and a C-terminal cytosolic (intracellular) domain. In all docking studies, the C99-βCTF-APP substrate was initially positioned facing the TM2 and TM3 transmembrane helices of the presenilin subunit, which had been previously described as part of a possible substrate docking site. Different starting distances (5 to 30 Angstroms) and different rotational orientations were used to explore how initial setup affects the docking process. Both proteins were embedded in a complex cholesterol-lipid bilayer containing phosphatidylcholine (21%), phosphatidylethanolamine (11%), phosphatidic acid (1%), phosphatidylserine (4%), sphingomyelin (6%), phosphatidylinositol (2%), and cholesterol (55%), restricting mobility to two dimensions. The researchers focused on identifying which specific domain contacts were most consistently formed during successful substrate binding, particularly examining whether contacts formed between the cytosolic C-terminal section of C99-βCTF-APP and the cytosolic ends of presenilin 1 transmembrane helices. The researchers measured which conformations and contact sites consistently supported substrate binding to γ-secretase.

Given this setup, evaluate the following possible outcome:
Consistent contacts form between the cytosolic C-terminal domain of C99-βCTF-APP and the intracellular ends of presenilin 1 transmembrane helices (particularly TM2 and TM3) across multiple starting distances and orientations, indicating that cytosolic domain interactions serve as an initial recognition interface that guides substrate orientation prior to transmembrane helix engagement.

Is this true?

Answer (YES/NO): NO